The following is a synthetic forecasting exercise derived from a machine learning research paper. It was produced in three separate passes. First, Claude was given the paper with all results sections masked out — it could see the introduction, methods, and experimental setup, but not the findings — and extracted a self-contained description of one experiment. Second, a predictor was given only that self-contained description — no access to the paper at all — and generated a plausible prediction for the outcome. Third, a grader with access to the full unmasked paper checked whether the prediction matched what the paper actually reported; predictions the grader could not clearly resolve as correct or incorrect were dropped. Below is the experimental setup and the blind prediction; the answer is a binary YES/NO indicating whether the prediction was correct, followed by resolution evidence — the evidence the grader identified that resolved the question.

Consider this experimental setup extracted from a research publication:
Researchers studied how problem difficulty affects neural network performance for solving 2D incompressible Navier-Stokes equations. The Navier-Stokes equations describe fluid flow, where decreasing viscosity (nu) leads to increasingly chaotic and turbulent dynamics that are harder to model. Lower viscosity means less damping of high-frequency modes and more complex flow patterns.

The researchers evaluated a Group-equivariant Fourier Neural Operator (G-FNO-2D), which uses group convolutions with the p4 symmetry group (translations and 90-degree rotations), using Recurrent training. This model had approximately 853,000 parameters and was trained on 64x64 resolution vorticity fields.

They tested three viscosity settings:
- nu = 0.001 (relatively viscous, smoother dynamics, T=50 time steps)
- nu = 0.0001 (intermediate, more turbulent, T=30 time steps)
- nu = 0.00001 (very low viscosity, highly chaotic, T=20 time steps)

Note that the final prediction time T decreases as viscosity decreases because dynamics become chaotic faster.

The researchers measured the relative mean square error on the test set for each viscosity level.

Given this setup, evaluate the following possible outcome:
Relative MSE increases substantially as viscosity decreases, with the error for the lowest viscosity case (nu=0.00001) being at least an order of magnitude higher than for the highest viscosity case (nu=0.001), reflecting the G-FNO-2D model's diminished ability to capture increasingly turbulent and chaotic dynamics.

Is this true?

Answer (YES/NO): YES